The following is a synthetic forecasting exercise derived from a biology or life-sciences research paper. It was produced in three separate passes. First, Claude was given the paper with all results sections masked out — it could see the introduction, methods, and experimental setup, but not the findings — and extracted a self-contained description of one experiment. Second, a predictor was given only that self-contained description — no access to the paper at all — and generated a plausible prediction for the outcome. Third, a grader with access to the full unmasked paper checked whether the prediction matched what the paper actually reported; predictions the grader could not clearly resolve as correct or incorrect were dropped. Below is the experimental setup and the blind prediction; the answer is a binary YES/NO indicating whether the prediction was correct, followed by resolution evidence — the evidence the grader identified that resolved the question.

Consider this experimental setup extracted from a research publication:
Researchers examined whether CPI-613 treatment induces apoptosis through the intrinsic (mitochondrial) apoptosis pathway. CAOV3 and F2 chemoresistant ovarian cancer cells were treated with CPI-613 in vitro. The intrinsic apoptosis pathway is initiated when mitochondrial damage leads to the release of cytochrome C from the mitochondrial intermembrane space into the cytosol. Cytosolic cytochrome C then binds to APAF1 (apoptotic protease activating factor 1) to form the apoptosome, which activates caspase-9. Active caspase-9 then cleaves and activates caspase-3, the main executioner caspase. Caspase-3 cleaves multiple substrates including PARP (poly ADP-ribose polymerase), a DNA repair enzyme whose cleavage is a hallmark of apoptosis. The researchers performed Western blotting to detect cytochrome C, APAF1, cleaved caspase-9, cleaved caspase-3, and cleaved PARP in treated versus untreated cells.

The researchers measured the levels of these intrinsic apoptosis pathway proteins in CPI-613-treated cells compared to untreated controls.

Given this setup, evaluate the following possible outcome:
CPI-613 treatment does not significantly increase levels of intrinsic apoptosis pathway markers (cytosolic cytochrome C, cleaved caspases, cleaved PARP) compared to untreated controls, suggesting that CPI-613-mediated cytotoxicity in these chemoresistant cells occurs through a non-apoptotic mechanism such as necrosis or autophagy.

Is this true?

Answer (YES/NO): NO